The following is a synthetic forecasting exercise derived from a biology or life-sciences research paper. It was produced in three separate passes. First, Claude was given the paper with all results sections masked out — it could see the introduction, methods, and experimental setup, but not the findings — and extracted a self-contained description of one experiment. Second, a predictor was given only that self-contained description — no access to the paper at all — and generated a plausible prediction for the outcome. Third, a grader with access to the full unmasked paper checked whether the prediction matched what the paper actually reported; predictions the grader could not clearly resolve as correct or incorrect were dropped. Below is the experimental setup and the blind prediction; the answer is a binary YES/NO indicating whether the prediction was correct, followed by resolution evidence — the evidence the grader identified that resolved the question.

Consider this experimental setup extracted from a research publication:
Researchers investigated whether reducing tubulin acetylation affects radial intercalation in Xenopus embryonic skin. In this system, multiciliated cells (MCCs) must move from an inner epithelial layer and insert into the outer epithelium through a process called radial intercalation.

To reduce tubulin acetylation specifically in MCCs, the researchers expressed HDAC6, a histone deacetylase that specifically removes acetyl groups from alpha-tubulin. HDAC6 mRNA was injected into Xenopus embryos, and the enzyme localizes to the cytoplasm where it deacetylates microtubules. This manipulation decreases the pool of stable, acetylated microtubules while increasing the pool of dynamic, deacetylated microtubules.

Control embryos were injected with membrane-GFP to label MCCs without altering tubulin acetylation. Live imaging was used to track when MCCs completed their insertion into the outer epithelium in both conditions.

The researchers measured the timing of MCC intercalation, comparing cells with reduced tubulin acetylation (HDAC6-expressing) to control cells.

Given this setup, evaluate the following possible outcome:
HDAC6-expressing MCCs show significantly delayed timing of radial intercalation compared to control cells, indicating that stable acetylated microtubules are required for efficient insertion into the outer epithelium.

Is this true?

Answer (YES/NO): YES